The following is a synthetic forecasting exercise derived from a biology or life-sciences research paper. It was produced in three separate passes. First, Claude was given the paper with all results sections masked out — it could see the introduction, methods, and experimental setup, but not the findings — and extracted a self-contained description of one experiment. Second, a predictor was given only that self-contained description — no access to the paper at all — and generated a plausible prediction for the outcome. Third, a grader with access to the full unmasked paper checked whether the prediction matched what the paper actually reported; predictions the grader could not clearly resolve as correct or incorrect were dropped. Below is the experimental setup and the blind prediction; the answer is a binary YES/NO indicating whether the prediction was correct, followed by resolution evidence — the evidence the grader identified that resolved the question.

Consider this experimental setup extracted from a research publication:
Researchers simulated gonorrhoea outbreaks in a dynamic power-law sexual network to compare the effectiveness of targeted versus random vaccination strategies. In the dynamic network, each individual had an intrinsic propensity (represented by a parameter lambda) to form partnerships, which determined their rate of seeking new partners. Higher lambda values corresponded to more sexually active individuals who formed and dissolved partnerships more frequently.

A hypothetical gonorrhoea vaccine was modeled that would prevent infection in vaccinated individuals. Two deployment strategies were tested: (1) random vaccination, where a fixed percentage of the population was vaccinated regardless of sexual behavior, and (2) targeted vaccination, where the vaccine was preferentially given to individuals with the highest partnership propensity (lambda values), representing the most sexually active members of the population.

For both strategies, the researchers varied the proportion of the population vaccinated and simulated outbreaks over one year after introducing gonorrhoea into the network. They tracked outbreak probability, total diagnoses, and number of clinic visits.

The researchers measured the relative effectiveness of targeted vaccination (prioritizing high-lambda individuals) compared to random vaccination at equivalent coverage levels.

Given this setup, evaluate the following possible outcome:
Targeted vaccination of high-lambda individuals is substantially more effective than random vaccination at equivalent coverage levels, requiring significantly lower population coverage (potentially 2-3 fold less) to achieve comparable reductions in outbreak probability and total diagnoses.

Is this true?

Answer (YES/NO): NO